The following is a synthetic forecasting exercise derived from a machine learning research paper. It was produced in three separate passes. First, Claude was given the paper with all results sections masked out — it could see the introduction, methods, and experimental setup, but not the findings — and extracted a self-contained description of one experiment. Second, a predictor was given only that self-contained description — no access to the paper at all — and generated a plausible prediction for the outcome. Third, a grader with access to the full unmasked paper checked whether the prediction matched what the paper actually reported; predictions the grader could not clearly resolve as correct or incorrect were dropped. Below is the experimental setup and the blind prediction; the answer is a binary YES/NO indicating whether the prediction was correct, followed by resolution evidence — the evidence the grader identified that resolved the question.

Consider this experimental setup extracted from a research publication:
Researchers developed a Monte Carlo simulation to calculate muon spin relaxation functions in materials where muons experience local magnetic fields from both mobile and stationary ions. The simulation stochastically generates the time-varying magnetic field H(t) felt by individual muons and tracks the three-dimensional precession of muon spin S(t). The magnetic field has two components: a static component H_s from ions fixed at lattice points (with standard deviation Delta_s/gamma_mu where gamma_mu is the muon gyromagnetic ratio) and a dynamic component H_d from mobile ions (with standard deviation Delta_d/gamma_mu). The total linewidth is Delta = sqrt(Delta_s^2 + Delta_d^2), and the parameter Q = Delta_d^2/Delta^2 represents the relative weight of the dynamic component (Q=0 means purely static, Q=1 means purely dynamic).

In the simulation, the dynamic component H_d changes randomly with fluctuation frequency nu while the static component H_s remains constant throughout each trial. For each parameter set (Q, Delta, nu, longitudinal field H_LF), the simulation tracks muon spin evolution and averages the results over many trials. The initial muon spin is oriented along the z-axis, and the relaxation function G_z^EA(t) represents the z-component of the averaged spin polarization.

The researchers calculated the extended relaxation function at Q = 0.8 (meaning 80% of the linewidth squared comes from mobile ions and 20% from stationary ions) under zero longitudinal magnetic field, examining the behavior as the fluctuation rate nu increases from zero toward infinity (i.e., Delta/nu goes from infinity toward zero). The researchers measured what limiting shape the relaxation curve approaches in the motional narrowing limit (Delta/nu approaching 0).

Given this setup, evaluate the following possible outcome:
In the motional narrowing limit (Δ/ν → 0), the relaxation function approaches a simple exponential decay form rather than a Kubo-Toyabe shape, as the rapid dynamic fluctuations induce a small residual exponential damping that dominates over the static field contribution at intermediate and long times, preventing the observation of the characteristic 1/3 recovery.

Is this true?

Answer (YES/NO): NO